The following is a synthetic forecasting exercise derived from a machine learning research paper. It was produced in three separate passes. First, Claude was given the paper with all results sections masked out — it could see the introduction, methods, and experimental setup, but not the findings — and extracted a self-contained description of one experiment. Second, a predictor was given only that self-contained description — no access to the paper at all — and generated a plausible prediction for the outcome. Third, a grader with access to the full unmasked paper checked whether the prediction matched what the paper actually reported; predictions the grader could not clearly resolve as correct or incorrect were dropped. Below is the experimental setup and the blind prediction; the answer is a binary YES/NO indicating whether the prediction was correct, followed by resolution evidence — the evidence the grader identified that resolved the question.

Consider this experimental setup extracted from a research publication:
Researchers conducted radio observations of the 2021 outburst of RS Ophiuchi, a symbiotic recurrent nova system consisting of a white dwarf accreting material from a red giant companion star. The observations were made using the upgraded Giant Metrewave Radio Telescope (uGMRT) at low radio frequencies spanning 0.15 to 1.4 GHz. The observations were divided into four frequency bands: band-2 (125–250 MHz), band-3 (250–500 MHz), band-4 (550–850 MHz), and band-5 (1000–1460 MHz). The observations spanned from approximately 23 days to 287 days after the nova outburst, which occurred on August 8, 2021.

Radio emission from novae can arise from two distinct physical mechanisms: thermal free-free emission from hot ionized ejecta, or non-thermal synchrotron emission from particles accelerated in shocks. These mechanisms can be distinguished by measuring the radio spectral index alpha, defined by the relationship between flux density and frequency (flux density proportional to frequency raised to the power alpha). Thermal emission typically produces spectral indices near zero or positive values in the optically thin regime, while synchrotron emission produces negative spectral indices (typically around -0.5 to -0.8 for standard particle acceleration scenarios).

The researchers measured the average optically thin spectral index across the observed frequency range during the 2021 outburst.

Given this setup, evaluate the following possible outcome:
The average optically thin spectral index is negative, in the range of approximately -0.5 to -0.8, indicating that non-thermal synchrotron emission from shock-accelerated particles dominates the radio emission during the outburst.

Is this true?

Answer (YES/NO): NO